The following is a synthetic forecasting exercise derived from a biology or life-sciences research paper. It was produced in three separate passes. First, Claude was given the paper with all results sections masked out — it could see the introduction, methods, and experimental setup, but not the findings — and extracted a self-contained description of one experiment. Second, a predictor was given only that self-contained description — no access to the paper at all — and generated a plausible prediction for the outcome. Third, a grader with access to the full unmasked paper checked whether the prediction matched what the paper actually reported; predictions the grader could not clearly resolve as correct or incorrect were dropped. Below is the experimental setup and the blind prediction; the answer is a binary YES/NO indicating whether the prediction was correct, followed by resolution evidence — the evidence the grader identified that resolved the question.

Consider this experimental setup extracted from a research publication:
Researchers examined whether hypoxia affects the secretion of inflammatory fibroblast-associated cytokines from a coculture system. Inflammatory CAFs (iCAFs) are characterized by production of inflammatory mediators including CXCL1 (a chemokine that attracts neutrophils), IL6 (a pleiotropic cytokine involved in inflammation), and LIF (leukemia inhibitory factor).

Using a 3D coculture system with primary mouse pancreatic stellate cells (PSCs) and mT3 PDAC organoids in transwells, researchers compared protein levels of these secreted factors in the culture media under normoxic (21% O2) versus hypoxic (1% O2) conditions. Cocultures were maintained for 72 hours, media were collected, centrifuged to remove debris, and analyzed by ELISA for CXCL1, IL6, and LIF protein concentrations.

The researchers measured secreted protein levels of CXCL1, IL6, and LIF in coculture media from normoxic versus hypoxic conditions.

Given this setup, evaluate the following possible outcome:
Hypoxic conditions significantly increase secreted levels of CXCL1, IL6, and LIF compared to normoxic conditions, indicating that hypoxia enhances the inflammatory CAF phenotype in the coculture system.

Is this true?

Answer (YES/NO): YES